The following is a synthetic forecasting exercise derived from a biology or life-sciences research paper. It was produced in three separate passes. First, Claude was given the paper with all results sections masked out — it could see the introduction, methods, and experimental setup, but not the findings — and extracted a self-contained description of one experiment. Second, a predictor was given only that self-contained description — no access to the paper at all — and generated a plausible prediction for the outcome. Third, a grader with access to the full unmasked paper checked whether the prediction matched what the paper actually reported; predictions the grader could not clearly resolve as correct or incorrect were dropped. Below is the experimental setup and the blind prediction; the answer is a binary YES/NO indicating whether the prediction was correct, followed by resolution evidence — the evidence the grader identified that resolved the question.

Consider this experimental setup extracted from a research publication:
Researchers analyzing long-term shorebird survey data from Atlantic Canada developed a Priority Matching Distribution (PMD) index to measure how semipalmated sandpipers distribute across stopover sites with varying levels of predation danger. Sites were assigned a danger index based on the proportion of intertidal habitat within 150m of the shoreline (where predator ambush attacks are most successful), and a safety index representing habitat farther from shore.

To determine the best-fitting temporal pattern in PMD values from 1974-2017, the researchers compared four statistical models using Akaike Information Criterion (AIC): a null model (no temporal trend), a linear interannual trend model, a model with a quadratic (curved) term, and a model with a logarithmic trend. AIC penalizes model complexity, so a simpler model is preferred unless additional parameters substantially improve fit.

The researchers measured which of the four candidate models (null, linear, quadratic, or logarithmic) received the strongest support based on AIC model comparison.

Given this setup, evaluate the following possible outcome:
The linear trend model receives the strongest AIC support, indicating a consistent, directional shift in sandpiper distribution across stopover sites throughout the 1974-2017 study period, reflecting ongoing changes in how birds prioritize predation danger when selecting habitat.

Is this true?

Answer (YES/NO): NO